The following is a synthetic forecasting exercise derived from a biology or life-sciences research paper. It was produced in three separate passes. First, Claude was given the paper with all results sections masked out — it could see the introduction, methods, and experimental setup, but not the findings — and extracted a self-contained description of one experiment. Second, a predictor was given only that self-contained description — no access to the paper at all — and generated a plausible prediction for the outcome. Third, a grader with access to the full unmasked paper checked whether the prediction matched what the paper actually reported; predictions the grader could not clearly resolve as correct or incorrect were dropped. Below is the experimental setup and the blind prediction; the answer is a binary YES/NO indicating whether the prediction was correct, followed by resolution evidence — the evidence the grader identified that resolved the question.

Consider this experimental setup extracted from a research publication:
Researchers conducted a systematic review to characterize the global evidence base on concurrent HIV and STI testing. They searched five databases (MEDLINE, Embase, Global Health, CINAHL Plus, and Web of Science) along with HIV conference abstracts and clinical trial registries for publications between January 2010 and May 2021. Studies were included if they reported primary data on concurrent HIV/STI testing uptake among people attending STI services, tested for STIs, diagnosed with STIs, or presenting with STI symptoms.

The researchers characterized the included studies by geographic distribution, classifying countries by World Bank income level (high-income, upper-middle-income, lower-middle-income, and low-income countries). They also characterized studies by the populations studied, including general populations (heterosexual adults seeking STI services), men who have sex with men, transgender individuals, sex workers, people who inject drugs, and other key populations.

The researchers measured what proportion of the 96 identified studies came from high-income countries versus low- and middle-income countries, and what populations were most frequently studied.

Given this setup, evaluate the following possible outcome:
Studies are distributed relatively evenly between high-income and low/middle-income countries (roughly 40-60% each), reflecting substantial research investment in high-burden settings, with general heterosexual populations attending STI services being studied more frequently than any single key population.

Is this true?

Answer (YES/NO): NO